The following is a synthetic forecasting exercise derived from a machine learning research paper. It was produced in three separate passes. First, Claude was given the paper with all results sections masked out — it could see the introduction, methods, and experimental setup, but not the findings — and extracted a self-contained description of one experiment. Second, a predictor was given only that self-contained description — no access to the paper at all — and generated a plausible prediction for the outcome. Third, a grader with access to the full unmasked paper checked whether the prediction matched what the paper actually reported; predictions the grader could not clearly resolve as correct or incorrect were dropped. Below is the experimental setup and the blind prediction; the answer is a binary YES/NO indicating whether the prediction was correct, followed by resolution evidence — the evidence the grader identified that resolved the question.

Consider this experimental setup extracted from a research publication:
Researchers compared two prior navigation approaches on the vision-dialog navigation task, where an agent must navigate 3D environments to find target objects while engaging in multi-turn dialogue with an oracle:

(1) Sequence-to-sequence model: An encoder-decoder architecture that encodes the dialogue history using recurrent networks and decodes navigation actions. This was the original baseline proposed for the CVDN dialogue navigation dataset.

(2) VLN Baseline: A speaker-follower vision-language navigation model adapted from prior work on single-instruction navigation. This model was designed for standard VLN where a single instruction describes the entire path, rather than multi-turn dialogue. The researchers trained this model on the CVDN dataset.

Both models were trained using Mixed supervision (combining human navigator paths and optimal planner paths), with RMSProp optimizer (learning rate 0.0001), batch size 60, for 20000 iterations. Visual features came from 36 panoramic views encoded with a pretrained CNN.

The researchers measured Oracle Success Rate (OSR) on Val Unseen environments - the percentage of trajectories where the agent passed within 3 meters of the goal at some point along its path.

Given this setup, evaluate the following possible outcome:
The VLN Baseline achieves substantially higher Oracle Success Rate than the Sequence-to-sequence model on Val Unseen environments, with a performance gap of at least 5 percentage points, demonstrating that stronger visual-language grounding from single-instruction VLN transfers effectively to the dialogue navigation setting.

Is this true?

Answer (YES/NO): YES